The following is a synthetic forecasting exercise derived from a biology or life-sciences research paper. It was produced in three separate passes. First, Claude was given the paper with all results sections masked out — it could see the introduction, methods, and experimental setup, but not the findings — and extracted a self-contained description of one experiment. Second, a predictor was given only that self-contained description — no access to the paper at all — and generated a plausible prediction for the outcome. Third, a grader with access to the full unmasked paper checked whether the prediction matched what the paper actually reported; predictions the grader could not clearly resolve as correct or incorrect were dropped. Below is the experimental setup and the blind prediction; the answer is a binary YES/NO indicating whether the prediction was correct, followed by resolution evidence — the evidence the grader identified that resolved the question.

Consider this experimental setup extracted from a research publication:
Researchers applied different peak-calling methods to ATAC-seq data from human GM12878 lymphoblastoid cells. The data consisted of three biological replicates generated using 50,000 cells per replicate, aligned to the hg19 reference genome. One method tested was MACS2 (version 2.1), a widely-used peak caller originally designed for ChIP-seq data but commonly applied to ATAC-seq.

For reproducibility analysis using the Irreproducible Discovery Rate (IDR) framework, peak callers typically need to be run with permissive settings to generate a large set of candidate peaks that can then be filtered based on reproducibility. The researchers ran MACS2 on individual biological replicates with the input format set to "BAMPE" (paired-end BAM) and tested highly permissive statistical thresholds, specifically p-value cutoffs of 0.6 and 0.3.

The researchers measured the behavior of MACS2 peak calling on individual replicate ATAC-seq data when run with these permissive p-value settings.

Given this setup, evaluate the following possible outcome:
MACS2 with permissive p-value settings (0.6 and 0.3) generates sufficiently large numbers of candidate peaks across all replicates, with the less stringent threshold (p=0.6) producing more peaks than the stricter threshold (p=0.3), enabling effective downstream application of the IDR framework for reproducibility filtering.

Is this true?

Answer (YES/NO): NO